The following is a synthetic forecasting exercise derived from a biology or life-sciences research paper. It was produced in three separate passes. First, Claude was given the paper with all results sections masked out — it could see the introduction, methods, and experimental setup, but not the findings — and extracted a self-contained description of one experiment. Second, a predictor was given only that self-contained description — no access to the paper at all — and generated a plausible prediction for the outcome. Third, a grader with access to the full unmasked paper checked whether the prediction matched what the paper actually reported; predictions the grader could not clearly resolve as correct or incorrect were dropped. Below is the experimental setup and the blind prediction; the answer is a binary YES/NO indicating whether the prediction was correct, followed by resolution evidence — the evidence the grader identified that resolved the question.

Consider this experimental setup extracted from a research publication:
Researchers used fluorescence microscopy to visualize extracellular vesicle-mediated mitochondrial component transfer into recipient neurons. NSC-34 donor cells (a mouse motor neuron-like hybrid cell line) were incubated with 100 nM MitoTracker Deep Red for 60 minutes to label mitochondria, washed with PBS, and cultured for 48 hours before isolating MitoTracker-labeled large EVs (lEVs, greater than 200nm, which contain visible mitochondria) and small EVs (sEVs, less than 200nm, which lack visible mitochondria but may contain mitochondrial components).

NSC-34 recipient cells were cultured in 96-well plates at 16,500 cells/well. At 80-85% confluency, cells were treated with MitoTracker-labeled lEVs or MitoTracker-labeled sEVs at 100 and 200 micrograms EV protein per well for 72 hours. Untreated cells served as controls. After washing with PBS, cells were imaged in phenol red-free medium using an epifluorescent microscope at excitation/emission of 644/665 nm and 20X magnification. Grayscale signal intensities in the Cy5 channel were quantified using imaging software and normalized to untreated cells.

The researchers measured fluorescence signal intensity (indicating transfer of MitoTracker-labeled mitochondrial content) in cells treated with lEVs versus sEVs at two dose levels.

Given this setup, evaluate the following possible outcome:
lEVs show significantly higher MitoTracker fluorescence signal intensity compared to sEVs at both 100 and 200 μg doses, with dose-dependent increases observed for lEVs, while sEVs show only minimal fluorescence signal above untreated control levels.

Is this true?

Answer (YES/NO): YES